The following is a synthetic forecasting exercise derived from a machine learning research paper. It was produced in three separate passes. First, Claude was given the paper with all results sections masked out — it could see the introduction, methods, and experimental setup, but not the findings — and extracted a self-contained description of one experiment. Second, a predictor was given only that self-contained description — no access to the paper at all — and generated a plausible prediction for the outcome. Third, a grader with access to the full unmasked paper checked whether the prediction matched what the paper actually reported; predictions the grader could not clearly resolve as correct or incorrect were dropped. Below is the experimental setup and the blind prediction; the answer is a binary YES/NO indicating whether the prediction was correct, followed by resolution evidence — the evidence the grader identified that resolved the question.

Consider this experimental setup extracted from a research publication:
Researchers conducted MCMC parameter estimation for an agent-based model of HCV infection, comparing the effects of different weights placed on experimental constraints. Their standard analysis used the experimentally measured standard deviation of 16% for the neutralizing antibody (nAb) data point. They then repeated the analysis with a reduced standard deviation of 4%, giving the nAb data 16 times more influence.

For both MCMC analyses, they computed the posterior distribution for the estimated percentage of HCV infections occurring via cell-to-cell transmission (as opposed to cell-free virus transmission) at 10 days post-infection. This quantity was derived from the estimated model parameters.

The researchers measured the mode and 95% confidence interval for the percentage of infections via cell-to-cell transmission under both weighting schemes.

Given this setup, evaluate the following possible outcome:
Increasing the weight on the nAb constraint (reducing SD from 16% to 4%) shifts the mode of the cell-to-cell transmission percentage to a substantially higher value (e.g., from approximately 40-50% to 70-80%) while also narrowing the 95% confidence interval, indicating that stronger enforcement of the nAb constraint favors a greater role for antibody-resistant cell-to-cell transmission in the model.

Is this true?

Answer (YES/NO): NO